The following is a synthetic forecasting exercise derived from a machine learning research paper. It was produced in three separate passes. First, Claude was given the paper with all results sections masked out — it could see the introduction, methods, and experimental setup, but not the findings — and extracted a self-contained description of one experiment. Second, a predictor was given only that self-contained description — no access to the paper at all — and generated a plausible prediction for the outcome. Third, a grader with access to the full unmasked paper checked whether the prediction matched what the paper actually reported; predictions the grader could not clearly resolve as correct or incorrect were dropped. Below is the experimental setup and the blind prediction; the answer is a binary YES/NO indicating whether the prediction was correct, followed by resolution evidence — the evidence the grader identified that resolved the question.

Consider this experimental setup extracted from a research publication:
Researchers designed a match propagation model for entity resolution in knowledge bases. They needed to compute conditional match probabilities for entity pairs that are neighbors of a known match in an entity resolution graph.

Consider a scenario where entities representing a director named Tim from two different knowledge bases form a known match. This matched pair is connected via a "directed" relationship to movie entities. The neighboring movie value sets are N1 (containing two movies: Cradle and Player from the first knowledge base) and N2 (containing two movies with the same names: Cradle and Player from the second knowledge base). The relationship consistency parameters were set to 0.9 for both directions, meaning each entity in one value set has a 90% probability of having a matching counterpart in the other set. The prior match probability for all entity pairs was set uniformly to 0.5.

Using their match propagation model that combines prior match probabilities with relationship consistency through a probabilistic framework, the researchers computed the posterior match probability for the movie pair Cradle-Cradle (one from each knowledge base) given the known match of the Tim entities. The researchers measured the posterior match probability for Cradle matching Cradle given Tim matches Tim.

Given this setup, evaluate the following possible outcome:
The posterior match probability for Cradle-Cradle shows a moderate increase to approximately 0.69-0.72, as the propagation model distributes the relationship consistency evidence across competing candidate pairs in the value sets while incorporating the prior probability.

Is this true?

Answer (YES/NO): NO